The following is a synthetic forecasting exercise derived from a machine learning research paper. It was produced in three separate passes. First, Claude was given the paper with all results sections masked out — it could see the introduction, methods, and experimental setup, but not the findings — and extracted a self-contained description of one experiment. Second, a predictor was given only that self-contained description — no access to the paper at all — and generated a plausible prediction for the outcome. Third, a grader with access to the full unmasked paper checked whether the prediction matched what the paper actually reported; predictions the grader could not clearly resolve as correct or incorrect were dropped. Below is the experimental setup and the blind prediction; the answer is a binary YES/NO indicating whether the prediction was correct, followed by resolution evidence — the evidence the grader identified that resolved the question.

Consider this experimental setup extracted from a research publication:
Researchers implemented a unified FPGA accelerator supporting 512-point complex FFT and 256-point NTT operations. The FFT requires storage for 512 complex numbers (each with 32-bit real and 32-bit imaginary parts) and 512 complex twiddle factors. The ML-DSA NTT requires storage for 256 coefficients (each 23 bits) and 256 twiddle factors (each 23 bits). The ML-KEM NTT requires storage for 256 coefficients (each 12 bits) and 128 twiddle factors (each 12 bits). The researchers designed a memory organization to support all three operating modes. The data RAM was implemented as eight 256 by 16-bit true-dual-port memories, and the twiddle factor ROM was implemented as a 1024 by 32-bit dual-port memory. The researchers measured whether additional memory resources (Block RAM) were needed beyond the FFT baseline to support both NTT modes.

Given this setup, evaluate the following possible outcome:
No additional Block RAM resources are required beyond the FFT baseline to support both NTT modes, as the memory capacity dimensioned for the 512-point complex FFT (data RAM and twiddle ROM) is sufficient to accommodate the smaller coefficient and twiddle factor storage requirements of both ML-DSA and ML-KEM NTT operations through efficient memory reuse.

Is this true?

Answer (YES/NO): YES